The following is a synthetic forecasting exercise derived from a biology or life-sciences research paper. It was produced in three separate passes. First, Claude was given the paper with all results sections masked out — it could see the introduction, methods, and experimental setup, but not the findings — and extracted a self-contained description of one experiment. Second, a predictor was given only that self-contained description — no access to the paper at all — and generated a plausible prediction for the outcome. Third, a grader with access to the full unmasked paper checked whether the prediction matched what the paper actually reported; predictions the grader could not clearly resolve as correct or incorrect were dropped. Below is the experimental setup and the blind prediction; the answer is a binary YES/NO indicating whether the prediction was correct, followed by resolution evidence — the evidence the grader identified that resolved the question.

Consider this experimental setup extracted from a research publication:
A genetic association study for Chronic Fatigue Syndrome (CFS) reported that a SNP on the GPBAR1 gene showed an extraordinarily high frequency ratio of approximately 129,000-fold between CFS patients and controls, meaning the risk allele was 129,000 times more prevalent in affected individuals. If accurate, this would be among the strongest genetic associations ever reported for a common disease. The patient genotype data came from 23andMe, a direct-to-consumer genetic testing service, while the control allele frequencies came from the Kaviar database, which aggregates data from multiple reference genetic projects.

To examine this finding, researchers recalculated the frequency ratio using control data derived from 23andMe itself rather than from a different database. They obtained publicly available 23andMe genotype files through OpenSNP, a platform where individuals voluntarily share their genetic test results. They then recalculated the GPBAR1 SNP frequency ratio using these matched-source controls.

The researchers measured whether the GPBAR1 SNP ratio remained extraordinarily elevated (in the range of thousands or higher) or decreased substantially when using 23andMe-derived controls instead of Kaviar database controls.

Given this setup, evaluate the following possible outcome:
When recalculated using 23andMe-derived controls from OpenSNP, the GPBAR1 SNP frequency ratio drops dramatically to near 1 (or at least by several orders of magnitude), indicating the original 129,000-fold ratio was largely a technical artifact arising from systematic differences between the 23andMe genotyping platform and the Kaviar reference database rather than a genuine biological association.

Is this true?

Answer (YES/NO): YES